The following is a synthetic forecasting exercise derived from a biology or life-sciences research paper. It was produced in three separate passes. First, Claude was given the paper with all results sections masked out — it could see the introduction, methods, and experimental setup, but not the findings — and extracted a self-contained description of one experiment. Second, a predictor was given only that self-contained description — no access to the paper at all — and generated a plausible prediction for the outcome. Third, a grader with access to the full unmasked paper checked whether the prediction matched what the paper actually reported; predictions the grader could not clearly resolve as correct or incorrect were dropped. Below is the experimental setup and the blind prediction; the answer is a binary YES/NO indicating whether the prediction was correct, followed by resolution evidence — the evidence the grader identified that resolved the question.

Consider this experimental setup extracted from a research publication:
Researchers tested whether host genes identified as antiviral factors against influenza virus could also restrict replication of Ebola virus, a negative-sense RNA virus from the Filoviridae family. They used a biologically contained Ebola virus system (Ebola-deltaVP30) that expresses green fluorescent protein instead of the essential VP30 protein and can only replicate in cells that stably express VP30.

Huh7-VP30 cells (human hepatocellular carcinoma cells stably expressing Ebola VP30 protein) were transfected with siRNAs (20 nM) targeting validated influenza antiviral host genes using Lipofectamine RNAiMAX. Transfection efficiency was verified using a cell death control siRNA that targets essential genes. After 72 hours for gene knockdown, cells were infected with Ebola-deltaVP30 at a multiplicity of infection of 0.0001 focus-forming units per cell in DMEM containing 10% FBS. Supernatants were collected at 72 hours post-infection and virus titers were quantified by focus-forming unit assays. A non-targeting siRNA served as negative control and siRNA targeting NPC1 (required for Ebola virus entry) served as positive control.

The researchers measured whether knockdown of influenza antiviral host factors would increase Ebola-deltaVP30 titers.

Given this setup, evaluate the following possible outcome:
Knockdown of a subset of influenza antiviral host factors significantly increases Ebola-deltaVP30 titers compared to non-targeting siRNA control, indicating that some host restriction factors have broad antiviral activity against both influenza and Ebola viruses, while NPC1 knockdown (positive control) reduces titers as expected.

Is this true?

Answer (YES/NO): YES